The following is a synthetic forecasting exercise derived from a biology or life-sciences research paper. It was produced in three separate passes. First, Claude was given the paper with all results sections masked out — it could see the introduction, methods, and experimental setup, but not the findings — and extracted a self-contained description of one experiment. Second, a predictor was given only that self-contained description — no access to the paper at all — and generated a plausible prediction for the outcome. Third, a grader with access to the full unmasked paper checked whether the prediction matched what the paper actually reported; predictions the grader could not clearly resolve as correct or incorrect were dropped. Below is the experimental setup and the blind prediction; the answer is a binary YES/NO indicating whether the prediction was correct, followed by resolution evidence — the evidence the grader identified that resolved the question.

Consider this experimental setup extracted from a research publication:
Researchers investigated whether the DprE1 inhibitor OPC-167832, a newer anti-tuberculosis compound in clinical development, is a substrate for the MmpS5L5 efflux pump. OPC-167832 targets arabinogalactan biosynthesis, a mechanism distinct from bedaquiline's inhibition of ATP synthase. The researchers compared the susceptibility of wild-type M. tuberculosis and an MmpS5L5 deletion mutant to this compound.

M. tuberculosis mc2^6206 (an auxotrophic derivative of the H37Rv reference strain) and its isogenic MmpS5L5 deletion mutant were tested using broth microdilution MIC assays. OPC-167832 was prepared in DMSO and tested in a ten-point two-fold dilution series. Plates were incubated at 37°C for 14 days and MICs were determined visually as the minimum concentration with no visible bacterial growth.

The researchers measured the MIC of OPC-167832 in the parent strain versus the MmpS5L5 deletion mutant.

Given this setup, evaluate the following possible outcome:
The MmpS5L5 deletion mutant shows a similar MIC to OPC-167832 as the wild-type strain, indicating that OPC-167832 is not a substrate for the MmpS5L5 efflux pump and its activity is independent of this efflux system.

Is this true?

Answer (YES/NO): NO